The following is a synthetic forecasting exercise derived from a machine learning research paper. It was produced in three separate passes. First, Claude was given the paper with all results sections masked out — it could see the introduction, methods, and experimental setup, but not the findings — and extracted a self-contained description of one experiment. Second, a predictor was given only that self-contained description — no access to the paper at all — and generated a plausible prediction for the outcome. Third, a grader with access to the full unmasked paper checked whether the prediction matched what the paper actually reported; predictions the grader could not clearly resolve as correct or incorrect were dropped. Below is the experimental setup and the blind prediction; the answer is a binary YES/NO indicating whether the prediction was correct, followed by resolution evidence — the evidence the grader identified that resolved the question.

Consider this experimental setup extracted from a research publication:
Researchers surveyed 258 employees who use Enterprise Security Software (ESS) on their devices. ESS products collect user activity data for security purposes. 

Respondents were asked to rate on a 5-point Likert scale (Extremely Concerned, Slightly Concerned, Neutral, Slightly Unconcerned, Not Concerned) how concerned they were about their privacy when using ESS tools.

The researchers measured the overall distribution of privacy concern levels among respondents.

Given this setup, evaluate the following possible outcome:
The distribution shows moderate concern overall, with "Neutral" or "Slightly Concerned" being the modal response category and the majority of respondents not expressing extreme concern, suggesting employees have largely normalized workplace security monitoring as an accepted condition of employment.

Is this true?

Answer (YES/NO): YES